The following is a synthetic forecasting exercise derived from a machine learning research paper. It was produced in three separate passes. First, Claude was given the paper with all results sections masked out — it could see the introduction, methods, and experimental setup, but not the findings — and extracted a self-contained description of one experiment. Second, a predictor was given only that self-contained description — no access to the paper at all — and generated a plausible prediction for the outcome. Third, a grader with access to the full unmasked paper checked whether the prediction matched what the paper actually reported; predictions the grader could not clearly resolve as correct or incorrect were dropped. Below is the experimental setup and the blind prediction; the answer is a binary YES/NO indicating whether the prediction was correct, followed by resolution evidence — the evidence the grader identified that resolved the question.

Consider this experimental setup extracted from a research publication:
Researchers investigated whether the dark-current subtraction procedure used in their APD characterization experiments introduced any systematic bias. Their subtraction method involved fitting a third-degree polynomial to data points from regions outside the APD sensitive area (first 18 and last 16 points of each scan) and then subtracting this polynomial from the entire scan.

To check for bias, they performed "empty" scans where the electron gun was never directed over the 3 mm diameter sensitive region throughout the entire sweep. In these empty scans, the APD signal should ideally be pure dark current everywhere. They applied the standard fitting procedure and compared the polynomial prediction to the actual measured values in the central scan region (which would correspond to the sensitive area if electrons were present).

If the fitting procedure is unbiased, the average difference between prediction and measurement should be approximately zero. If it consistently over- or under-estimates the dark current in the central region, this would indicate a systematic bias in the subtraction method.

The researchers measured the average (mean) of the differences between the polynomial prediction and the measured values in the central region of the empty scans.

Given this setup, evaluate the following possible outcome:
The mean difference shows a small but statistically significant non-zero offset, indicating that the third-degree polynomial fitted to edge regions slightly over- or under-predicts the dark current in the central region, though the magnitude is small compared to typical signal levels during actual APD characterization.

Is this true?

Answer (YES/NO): NO